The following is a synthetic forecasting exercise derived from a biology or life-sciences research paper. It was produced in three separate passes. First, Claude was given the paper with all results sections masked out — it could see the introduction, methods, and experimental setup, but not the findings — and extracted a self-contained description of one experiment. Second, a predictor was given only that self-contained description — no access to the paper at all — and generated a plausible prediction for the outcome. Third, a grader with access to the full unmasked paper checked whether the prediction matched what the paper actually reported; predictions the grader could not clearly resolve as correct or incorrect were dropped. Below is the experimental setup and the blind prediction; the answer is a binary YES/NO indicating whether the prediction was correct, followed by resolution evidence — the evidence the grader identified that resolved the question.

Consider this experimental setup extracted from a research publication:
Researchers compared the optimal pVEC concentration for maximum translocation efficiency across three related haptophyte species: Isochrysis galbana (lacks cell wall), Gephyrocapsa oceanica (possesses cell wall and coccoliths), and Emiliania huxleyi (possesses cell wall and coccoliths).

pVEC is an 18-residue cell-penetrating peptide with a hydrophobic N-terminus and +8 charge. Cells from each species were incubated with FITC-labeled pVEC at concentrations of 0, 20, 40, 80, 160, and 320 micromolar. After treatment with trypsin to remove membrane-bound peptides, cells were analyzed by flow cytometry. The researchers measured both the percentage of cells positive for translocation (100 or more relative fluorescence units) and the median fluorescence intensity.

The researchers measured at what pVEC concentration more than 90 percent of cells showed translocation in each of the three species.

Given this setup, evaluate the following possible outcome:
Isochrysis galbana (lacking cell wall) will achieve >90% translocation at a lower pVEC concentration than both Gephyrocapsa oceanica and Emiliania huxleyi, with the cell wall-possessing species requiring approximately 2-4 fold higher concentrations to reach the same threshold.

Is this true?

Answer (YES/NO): YES